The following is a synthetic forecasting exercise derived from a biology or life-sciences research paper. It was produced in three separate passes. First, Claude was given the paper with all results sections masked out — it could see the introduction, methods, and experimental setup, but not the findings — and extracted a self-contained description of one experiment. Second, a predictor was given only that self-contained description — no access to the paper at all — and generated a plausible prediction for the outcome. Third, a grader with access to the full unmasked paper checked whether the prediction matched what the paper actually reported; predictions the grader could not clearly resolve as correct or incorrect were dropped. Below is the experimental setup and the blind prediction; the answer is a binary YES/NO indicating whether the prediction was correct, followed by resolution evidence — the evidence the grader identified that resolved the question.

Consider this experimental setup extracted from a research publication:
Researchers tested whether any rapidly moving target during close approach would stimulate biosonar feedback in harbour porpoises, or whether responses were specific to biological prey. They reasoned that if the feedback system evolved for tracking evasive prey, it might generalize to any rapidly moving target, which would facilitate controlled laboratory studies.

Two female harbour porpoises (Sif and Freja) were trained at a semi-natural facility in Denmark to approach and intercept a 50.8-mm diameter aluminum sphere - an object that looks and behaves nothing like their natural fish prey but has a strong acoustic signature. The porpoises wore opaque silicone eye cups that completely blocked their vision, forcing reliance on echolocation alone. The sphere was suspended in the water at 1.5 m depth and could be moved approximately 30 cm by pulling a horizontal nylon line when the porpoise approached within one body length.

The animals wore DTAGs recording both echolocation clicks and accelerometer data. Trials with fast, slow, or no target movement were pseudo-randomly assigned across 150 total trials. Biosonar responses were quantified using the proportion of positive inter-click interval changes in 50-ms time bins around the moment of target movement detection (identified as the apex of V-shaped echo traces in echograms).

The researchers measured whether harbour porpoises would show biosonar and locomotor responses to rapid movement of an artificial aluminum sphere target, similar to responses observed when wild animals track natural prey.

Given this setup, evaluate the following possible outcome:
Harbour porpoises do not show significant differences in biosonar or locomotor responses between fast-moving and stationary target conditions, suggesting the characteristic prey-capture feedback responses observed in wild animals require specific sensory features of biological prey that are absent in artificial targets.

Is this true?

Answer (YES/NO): NO